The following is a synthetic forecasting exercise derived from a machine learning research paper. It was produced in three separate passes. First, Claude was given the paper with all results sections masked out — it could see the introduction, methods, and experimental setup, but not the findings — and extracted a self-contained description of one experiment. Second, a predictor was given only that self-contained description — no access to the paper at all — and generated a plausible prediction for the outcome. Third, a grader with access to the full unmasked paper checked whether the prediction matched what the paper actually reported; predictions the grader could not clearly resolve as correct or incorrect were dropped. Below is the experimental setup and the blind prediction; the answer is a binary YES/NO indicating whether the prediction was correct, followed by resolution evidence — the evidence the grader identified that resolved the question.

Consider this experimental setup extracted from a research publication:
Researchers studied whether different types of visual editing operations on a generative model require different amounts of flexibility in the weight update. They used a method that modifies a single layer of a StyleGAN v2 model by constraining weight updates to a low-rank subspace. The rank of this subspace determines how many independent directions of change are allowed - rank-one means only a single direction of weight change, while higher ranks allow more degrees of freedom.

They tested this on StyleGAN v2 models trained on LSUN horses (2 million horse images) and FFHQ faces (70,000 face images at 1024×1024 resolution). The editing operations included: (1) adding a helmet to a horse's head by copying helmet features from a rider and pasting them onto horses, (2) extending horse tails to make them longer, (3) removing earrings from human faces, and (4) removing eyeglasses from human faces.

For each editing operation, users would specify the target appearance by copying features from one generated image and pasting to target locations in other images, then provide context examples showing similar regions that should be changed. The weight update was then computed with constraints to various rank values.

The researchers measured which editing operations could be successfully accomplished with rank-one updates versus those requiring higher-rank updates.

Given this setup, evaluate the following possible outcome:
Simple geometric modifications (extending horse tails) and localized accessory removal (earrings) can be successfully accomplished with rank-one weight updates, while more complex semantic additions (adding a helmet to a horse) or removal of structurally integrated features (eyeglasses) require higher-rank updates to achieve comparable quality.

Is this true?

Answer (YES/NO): NO